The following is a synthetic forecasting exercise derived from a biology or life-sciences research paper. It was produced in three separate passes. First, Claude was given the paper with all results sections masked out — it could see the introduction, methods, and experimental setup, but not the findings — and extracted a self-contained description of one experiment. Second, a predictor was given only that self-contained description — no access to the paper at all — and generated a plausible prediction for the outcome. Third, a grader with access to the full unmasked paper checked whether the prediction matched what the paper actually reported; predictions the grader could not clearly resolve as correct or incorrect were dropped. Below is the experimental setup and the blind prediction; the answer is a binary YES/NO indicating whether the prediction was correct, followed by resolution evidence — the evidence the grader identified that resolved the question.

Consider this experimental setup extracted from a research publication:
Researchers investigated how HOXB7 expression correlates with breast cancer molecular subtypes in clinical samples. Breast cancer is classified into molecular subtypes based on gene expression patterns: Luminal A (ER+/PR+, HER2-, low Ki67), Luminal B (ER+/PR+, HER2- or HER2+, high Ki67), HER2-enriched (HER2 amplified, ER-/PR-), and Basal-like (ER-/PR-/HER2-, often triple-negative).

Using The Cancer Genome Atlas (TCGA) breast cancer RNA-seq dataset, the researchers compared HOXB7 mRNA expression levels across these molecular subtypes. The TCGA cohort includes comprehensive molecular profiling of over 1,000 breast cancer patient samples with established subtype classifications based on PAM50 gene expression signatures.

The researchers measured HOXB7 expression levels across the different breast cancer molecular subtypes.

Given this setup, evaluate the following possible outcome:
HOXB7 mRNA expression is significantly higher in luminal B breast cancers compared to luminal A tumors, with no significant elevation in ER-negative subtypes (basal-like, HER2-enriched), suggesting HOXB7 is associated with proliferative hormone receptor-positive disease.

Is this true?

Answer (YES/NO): NO